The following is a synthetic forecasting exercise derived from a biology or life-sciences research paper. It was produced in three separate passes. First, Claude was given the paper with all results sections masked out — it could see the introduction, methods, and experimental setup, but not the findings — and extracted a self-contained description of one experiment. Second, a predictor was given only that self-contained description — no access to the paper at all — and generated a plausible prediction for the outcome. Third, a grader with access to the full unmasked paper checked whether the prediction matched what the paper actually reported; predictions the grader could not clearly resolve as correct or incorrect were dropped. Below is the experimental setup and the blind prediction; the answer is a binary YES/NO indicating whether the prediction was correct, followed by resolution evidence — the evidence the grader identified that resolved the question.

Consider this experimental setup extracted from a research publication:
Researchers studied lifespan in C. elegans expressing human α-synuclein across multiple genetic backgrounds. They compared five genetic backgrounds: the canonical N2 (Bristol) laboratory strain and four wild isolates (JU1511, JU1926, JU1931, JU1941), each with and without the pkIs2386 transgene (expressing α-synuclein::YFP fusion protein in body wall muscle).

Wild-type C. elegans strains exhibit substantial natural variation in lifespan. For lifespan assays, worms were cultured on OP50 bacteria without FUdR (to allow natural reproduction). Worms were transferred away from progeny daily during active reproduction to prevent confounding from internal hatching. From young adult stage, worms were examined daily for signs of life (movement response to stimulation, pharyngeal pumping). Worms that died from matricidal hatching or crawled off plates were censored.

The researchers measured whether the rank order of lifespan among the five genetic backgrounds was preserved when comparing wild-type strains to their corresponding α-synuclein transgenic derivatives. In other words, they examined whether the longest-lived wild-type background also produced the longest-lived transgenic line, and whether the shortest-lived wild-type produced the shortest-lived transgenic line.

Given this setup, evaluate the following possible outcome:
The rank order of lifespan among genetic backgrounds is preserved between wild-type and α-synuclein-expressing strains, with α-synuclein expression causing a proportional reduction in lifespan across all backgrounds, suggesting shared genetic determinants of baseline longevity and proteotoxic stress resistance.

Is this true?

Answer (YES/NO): NO